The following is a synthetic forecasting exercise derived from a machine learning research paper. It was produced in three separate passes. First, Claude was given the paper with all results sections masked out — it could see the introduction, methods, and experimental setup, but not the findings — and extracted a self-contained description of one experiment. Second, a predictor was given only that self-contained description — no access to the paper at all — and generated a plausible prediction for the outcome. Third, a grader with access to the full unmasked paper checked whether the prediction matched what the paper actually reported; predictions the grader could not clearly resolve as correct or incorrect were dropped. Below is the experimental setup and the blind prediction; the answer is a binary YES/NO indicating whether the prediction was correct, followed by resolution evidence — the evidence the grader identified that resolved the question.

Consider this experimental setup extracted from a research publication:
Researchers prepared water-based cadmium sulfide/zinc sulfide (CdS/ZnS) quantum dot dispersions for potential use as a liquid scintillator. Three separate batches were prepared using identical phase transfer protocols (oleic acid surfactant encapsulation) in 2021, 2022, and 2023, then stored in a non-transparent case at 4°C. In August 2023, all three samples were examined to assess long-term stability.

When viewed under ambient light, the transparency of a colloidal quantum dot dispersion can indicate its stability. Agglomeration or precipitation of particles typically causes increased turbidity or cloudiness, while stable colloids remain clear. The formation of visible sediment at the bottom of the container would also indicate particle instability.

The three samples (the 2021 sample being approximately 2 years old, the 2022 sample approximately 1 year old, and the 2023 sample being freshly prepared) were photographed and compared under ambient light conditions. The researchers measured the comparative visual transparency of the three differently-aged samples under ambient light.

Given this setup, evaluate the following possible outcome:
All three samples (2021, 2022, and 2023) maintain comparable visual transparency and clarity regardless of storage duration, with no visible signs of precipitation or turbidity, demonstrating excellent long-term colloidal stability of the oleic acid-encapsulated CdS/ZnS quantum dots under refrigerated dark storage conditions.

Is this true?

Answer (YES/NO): YES